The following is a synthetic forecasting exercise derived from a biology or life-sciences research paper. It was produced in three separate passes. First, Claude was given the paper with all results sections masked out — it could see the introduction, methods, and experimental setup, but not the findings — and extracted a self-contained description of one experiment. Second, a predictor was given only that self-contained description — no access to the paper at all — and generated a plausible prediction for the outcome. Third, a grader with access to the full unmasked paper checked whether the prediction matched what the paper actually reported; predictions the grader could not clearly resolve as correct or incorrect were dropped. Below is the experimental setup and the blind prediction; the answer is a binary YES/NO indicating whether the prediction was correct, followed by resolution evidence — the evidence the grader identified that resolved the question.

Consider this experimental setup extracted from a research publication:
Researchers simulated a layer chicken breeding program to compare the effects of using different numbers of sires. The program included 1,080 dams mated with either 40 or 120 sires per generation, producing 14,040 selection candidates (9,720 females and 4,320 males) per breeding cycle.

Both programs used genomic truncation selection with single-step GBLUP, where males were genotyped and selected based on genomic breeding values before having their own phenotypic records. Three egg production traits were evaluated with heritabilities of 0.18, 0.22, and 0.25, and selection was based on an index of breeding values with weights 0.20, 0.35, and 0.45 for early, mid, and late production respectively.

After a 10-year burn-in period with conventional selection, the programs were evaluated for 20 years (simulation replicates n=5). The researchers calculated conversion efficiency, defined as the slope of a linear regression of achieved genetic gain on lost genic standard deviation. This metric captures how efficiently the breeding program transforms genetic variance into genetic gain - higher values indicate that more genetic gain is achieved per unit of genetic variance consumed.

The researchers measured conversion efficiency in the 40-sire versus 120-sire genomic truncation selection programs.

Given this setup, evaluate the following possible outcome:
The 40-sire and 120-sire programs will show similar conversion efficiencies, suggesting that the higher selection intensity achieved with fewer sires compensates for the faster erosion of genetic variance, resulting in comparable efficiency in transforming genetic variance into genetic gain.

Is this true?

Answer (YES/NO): NO